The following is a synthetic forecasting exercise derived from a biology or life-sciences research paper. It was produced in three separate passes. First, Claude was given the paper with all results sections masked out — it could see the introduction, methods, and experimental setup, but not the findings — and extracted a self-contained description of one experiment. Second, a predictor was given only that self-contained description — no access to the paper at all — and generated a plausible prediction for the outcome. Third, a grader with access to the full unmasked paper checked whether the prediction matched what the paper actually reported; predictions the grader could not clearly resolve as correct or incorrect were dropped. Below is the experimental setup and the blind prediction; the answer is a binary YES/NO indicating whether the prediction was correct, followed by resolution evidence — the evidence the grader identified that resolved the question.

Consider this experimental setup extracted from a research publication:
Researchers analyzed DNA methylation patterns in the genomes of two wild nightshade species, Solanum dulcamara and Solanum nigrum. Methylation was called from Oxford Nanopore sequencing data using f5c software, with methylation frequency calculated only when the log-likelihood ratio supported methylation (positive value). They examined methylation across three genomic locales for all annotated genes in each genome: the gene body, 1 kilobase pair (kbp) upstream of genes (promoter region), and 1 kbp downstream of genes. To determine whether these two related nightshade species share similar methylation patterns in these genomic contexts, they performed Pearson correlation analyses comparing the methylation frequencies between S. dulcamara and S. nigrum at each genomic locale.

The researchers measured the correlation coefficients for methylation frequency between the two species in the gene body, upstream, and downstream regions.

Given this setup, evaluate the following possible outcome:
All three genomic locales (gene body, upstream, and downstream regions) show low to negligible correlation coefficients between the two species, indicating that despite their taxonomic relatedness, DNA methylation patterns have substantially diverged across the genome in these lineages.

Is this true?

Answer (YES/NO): NO